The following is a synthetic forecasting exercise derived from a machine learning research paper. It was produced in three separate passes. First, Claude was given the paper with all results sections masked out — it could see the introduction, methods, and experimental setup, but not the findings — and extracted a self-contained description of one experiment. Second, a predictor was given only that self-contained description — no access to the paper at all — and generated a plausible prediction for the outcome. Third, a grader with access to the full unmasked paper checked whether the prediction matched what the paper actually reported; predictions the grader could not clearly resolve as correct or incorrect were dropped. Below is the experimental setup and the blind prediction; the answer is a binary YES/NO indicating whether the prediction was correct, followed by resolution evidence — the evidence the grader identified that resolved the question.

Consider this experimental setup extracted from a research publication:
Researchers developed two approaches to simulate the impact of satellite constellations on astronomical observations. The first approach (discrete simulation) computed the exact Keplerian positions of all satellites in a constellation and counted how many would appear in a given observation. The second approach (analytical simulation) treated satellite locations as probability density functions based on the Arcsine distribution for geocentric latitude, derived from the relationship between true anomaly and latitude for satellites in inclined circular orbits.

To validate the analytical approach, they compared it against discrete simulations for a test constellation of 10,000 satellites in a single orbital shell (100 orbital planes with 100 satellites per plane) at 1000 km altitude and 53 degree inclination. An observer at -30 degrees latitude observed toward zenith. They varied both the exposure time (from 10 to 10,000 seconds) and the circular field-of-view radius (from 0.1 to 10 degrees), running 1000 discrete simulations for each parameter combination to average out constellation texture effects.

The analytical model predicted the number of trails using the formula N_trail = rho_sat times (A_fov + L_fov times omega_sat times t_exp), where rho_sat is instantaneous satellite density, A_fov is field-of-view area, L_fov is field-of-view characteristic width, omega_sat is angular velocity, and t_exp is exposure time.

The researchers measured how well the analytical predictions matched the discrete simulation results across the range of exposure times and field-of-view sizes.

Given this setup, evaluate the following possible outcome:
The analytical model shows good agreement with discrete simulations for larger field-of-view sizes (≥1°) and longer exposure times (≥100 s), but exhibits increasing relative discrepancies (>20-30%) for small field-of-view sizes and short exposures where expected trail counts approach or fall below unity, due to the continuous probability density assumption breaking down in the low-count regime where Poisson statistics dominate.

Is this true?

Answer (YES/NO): NO